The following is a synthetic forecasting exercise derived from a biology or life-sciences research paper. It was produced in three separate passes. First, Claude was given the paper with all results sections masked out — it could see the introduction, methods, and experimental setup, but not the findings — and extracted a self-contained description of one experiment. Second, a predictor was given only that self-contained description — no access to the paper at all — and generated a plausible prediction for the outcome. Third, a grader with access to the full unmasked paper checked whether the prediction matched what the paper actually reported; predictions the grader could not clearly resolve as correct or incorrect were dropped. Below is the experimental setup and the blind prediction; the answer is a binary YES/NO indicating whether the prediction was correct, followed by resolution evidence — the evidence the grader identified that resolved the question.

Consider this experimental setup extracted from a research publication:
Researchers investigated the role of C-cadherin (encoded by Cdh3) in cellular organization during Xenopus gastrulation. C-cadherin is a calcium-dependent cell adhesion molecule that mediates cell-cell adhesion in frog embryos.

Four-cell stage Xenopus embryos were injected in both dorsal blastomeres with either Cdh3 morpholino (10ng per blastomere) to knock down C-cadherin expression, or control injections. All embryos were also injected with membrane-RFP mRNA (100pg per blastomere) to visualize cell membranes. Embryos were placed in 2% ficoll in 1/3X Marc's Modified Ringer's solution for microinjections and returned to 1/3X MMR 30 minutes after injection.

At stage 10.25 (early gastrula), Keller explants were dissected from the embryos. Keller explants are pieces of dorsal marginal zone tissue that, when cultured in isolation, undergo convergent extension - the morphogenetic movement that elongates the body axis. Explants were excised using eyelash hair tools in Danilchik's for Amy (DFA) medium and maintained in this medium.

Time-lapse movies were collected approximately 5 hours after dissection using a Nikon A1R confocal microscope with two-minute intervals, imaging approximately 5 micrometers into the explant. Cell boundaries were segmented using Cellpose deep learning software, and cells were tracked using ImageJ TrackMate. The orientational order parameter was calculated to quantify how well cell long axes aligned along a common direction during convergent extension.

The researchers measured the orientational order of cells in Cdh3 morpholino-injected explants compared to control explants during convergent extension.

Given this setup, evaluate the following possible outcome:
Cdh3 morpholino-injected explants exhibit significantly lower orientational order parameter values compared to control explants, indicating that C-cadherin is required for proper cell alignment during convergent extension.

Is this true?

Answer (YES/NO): YES